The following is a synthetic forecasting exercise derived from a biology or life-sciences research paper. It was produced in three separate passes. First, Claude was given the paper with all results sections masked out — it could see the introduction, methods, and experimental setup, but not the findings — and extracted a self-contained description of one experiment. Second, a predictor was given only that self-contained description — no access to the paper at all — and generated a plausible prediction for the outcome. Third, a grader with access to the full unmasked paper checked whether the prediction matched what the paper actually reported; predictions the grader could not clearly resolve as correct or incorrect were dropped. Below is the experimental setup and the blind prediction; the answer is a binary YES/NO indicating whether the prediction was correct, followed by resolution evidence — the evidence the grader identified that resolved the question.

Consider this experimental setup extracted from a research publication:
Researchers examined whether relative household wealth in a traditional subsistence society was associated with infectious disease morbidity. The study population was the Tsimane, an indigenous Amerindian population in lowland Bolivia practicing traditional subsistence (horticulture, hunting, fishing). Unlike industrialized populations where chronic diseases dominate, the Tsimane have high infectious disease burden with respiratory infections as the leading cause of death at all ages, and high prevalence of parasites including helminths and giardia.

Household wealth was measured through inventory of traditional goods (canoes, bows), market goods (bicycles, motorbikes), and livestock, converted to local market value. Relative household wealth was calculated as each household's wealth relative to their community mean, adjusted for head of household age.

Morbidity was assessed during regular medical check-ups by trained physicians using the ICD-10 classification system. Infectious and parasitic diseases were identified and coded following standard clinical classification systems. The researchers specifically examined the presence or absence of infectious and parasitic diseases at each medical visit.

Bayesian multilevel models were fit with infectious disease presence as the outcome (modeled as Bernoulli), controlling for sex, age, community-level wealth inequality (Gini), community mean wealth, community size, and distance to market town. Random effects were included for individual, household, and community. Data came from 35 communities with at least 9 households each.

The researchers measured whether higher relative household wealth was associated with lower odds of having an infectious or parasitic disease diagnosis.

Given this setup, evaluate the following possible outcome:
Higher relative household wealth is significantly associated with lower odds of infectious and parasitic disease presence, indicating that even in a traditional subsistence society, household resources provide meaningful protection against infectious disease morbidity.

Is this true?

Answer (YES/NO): NO